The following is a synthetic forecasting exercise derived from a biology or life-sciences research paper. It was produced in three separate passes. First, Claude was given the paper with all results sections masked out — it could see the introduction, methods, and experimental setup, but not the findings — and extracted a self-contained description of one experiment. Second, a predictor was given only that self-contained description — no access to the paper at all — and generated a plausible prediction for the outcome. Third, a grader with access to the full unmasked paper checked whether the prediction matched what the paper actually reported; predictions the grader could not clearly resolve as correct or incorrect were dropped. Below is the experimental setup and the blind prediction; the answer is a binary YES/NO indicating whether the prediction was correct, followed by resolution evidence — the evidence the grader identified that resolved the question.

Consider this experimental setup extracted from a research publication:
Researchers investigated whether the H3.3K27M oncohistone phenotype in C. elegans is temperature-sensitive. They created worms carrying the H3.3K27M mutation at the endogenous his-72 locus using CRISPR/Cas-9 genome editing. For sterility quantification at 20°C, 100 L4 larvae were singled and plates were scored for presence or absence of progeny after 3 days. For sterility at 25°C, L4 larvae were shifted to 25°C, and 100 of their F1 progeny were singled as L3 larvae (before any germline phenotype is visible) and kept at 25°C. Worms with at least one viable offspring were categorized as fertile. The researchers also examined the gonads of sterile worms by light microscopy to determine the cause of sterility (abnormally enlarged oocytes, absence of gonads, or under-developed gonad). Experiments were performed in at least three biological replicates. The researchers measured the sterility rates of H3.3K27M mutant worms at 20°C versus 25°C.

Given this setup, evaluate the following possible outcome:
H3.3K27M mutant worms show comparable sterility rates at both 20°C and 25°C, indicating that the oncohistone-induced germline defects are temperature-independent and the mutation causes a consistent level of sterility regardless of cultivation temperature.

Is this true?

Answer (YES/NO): NO